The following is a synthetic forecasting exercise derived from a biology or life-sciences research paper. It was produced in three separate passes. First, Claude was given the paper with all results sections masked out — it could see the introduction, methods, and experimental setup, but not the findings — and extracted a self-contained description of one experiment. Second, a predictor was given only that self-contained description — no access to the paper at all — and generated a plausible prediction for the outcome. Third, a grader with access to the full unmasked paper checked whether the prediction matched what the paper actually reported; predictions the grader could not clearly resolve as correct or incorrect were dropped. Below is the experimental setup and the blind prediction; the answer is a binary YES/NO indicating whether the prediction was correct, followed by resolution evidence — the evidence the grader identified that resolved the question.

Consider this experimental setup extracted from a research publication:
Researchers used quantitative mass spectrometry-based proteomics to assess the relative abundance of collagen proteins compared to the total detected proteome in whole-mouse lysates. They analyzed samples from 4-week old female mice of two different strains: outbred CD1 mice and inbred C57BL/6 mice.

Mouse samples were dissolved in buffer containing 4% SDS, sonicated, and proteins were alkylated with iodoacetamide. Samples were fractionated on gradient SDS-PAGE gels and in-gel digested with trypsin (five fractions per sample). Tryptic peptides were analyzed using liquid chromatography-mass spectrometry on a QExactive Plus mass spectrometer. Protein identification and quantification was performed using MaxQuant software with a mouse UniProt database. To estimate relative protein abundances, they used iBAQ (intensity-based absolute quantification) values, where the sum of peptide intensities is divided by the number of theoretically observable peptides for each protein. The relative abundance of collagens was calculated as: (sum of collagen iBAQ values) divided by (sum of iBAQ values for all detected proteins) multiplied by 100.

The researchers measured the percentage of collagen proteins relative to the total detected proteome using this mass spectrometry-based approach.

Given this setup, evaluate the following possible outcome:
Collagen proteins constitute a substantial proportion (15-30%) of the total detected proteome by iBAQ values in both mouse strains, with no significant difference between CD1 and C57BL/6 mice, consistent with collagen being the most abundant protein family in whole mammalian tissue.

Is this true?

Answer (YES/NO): NO